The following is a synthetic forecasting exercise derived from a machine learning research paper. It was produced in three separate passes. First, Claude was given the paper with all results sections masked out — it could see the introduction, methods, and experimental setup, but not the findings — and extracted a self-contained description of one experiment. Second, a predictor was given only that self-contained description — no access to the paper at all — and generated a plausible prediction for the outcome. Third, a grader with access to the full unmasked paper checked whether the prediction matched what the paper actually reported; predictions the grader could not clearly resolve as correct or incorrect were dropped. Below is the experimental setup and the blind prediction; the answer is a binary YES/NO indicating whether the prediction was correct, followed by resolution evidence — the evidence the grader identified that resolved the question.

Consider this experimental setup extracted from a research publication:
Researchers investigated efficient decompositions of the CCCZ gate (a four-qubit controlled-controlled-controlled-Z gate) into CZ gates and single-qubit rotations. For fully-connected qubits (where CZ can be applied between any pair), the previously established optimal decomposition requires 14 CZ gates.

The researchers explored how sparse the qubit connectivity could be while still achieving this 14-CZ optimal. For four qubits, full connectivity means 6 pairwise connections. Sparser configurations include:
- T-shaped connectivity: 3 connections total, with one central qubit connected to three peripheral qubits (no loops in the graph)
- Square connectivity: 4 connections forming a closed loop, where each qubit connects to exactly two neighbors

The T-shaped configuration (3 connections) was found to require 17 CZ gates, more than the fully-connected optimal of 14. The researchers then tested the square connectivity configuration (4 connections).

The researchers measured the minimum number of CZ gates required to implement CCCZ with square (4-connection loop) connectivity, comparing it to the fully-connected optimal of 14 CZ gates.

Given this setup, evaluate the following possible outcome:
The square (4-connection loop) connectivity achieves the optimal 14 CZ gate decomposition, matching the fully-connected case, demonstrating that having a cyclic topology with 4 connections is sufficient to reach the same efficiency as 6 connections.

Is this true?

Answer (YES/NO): NO